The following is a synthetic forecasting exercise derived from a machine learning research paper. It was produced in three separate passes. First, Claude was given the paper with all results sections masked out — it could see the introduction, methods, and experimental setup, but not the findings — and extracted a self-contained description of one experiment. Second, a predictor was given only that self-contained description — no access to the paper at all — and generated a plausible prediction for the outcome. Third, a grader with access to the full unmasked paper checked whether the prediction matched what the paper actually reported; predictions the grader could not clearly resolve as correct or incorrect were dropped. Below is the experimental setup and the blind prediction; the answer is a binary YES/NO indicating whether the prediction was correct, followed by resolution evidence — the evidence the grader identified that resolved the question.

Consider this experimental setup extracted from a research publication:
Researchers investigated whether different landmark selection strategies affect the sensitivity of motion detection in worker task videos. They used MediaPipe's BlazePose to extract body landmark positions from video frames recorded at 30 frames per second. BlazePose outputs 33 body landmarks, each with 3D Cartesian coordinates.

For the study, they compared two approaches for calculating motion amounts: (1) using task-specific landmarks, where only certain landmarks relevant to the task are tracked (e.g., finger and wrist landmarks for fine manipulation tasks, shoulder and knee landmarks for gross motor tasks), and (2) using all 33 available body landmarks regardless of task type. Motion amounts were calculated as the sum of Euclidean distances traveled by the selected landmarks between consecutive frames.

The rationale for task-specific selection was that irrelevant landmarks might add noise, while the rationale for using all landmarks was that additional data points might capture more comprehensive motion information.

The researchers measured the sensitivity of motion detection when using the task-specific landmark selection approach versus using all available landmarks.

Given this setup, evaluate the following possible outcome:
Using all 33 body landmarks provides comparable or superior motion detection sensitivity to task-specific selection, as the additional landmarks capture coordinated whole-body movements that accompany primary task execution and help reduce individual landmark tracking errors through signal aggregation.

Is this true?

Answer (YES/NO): YES